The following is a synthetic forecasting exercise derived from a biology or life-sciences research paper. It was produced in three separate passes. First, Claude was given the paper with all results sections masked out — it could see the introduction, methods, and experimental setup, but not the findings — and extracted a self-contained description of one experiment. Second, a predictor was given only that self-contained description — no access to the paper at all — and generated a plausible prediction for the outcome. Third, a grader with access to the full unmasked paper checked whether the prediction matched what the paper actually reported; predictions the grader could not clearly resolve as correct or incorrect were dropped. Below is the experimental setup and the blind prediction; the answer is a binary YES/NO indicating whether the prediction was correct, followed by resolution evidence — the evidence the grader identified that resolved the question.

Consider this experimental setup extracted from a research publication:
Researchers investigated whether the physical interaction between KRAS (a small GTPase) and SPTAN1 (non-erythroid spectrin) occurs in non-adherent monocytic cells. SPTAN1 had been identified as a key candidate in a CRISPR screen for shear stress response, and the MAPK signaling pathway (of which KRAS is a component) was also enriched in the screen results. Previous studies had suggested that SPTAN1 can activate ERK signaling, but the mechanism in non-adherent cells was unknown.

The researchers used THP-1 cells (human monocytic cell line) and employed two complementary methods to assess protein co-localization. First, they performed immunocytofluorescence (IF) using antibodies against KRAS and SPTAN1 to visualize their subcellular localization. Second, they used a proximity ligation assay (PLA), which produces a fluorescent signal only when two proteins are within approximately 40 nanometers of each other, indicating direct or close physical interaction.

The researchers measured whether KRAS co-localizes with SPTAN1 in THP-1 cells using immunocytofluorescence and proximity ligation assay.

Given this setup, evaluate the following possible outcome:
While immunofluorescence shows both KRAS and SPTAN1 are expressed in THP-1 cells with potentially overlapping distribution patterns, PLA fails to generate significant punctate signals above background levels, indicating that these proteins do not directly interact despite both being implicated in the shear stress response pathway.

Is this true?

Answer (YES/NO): NO